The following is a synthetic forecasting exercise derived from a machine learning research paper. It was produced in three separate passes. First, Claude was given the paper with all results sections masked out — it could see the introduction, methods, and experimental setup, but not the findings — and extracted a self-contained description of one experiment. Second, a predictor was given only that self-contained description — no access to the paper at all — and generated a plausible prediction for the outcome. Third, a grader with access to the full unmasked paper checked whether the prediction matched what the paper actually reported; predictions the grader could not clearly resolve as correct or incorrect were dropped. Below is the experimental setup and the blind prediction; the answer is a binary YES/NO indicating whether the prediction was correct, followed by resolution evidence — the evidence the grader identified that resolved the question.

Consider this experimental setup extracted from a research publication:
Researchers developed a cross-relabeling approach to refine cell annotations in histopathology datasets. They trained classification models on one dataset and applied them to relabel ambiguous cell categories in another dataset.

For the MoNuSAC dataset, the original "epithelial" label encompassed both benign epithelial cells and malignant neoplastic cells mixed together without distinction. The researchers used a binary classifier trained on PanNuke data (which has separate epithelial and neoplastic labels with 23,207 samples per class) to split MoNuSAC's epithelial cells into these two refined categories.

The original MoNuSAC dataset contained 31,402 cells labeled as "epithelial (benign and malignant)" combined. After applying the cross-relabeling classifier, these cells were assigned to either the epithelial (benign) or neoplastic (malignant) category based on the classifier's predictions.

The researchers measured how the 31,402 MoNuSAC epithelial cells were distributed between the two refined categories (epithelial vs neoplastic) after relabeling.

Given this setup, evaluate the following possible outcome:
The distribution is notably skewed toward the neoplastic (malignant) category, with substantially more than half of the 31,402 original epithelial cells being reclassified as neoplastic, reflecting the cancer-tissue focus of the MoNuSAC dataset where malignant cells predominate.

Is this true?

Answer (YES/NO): YES